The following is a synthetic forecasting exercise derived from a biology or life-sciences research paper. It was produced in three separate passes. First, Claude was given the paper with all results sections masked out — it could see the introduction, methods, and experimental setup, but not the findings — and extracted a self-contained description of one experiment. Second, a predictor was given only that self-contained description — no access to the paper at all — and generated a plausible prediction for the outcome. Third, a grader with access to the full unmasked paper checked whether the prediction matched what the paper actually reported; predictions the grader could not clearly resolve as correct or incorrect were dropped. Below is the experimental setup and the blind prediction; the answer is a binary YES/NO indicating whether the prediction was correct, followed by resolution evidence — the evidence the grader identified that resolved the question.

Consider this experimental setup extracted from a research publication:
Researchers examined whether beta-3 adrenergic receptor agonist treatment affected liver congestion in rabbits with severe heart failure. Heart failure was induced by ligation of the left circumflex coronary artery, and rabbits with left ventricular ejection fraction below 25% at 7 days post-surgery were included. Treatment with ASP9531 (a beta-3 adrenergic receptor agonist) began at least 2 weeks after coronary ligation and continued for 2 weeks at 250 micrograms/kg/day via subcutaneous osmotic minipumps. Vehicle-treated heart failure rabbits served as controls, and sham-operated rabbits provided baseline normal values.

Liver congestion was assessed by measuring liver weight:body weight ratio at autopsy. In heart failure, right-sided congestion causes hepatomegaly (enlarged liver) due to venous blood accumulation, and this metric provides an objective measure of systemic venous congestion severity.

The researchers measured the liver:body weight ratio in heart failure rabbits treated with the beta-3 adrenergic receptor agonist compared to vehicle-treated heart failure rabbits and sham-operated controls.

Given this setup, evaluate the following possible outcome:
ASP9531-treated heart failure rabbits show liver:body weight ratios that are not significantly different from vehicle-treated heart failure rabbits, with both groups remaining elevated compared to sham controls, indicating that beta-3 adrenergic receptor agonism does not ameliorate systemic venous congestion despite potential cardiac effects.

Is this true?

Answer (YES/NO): NO